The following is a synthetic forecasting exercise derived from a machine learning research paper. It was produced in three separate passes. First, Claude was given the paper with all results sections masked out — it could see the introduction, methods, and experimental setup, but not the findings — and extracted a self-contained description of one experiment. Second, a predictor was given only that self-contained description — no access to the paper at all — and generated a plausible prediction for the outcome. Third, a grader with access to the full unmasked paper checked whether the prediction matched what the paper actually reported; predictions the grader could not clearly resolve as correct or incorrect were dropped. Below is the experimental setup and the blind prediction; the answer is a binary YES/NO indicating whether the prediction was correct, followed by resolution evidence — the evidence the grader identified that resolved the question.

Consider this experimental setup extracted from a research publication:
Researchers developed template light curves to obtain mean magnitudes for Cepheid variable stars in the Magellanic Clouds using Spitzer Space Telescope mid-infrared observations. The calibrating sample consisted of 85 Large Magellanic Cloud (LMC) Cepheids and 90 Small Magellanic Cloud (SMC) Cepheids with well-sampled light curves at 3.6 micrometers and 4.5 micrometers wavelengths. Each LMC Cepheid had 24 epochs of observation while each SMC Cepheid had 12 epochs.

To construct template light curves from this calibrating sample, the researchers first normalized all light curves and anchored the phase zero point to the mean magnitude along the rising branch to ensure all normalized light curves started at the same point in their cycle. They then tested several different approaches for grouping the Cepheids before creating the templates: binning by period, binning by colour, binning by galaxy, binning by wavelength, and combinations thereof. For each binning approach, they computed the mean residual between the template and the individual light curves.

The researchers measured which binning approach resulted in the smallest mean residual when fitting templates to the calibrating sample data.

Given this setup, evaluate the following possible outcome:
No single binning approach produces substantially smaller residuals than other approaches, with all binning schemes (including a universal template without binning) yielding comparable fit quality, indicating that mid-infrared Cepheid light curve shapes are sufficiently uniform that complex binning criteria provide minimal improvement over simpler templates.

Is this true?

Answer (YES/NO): NO